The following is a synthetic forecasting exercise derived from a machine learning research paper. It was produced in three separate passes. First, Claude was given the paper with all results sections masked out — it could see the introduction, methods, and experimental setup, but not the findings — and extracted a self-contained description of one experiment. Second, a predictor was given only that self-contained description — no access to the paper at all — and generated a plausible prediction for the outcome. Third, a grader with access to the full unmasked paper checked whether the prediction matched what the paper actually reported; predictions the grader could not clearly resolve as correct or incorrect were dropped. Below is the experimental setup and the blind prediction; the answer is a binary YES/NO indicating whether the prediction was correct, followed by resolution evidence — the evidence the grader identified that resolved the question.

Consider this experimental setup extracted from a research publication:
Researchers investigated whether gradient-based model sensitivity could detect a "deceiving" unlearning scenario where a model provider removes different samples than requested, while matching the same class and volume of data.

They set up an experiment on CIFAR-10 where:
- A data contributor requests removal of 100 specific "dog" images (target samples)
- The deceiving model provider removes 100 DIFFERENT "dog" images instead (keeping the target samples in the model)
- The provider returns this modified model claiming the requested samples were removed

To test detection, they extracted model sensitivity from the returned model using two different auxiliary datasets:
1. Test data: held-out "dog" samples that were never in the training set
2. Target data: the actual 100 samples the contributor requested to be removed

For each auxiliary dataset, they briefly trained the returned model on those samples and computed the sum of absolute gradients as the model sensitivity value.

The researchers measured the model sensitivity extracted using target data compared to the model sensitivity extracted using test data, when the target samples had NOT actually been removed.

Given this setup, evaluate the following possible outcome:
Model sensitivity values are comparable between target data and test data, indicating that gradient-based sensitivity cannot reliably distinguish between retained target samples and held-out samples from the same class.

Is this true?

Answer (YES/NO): NO